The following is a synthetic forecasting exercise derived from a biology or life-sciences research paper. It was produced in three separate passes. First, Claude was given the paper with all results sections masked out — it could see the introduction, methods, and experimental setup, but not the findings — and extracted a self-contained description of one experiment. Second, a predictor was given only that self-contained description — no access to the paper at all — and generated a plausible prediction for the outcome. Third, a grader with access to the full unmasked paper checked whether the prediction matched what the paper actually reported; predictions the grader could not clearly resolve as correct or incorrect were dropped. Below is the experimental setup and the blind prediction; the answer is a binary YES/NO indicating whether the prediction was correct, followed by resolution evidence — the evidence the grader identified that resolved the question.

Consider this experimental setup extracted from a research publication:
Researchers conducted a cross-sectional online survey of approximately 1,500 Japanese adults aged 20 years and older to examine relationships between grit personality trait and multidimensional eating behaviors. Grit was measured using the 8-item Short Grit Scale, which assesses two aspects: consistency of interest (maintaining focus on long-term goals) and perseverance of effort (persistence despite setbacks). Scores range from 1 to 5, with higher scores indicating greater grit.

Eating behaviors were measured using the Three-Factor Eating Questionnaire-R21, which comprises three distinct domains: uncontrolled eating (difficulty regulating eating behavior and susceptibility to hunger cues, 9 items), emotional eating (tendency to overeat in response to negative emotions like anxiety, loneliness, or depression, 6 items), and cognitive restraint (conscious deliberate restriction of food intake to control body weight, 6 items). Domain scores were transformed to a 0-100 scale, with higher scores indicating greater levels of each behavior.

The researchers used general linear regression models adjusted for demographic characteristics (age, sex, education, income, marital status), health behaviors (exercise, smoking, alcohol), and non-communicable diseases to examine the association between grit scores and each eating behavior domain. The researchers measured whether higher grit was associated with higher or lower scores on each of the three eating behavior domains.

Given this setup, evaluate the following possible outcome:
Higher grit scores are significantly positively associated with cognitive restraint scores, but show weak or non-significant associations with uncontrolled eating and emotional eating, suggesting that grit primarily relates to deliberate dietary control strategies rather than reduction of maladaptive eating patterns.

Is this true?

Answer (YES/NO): NO